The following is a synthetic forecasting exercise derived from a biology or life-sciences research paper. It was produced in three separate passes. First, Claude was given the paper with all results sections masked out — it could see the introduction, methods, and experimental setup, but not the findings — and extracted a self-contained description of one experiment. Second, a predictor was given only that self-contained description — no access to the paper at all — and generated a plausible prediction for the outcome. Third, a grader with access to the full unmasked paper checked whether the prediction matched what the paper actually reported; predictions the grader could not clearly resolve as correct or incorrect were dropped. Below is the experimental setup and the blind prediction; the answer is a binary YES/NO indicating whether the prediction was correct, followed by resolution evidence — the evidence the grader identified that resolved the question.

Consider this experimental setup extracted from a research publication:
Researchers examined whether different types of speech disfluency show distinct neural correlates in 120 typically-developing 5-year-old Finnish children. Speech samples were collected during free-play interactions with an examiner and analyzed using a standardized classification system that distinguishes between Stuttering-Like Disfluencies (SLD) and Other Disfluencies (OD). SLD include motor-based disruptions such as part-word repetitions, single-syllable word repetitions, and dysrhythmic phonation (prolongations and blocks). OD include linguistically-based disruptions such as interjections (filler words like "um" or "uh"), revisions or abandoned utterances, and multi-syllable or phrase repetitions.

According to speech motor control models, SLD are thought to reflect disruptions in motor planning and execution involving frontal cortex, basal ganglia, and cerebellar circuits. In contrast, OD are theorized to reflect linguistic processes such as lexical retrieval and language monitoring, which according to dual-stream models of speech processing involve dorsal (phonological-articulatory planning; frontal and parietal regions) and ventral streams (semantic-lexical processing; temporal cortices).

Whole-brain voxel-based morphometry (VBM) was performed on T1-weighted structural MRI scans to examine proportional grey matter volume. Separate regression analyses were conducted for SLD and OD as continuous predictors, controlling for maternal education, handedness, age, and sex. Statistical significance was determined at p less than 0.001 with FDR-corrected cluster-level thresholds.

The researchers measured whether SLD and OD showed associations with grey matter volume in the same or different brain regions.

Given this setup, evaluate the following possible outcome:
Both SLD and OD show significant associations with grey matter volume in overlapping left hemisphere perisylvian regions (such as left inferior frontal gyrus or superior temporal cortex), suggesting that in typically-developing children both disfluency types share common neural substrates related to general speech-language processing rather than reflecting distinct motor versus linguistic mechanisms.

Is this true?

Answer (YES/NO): NO